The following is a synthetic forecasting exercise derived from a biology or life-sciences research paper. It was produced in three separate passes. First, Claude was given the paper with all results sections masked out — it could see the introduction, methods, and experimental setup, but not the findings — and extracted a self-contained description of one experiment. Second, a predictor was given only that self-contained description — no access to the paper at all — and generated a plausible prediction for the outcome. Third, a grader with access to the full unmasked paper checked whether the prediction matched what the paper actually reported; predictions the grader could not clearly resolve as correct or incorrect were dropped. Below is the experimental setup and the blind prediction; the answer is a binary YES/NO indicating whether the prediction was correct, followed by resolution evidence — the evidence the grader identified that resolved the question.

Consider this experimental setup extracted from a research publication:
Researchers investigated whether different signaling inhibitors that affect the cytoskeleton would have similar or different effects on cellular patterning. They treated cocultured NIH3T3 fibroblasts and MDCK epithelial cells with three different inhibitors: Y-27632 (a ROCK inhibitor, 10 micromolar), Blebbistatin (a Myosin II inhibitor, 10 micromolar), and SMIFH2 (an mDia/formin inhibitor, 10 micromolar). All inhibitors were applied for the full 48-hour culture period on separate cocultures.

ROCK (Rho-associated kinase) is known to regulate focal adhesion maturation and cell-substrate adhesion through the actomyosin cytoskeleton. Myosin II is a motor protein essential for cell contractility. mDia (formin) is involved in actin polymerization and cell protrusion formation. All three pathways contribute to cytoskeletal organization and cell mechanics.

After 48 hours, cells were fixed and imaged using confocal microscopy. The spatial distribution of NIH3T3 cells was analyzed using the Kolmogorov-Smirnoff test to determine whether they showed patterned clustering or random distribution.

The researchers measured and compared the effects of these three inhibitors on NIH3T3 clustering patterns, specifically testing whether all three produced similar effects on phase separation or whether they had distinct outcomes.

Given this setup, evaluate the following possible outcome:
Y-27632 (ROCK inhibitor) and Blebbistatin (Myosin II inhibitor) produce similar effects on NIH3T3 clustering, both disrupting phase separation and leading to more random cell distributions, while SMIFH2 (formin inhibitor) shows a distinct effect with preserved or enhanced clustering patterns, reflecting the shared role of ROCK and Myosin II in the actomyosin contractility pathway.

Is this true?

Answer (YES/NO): NO